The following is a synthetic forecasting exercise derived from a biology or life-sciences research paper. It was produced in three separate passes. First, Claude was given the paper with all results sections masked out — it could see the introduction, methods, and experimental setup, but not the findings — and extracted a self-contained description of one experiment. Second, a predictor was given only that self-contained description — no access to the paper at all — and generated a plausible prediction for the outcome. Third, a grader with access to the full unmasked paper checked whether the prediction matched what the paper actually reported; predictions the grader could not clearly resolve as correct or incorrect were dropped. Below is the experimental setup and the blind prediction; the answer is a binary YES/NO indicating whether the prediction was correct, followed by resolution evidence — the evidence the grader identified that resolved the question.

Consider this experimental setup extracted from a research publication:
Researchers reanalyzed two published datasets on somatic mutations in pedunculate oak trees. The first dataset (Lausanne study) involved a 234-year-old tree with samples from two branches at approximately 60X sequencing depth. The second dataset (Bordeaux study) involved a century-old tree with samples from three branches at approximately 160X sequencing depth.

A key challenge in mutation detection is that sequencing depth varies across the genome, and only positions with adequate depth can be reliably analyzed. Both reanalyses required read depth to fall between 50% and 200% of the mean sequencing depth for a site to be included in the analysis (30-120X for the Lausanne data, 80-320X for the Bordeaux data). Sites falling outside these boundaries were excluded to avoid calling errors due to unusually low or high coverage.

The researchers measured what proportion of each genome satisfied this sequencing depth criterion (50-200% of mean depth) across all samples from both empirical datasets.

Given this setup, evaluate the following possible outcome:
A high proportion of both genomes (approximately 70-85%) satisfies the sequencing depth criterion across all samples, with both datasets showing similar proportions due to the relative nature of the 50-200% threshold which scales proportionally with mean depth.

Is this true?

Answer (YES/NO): NO